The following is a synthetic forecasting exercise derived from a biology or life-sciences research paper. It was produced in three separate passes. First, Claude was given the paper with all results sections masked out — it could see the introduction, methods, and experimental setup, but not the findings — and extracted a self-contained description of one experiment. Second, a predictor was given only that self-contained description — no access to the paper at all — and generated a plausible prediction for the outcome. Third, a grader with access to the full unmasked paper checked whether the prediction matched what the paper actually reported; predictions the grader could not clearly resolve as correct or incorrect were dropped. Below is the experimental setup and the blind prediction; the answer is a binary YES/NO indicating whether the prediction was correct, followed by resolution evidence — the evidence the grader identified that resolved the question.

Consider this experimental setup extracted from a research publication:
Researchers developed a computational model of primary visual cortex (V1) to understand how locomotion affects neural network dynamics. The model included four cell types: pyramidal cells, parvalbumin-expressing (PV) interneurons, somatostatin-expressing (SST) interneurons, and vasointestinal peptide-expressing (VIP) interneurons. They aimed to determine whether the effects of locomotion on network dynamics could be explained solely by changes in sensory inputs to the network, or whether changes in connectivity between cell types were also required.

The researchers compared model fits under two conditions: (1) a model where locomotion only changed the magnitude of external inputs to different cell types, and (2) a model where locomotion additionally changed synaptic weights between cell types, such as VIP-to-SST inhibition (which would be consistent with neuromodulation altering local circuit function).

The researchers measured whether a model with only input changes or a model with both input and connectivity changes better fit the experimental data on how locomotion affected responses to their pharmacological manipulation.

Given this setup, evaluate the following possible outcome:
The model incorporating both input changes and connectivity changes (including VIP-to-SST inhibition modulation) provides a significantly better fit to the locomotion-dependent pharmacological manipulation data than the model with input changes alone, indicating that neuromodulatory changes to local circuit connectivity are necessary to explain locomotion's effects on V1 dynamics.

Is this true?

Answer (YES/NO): YES